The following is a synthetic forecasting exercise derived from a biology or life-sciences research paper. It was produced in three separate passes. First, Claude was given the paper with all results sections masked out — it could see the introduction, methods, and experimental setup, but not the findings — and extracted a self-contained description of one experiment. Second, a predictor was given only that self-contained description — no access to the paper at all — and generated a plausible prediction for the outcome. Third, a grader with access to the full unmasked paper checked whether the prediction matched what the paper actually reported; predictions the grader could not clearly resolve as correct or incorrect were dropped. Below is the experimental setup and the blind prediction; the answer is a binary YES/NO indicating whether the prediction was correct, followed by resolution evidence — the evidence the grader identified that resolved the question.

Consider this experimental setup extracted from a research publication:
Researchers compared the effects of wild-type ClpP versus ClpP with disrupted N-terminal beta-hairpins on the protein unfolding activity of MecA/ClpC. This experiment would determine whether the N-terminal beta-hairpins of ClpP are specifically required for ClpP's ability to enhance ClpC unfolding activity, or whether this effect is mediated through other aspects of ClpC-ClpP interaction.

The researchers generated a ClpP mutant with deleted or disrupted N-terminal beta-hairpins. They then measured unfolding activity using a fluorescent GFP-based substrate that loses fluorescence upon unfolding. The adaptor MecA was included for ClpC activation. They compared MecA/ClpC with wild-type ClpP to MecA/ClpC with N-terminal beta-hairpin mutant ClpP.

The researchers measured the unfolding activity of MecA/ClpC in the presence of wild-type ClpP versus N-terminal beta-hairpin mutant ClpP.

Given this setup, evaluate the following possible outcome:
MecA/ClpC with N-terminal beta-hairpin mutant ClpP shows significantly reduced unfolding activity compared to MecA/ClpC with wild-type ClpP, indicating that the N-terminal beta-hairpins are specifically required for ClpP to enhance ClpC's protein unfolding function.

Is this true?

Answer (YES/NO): YES